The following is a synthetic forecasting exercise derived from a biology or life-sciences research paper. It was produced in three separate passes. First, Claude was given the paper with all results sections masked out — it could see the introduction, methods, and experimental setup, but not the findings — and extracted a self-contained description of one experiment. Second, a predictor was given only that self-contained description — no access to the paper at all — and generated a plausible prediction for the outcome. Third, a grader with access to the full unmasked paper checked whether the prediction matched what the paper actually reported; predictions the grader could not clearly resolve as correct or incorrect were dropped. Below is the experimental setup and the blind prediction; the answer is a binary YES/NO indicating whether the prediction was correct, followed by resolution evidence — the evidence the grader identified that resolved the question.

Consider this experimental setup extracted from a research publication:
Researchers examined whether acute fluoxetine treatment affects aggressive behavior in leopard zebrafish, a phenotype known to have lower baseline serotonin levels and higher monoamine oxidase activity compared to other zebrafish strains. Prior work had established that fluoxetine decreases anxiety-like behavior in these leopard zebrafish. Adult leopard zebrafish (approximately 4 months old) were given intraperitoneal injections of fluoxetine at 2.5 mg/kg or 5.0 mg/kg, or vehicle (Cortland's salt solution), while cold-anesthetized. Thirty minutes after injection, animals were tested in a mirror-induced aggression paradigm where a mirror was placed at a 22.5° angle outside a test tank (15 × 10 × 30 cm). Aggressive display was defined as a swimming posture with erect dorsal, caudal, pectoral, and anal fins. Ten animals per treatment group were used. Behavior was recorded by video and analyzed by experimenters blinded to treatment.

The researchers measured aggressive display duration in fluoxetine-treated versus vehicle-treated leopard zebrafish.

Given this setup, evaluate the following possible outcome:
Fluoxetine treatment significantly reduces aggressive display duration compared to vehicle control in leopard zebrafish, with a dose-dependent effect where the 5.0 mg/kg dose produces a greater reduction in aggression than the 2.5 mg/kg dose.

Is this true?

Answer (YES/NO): NO